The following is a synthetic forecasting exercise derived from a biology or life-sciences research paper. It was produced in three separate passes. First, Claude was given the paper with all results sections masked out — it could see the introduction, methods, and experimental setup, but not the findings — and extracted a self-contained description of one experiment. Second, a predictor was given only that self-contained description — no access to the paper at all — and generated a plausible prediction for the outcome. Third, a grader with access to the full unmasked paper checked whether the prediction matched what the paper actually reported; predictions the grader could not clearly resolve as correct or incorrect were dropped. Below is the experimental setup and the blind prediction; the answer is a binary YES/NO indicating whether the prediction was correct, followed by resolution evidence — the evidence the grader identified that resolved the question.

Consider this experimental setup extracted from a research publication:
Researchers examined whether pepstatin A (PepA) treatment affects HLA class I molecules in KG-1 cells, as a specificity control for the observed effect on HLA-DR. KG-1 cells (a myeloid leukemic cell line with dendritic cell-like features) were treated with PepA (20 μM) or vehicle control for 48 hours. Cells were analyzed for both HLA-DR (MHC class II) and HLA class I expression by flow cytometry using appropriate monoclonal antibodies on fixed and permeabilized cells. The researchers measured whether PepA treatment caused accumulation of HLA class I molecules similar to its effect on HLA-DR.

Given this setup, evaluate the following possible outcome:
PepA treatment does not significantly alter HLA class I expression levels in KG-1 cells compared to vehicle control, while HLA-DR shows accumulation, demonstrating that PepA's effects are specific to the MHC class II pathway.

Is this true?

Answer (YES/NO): YES